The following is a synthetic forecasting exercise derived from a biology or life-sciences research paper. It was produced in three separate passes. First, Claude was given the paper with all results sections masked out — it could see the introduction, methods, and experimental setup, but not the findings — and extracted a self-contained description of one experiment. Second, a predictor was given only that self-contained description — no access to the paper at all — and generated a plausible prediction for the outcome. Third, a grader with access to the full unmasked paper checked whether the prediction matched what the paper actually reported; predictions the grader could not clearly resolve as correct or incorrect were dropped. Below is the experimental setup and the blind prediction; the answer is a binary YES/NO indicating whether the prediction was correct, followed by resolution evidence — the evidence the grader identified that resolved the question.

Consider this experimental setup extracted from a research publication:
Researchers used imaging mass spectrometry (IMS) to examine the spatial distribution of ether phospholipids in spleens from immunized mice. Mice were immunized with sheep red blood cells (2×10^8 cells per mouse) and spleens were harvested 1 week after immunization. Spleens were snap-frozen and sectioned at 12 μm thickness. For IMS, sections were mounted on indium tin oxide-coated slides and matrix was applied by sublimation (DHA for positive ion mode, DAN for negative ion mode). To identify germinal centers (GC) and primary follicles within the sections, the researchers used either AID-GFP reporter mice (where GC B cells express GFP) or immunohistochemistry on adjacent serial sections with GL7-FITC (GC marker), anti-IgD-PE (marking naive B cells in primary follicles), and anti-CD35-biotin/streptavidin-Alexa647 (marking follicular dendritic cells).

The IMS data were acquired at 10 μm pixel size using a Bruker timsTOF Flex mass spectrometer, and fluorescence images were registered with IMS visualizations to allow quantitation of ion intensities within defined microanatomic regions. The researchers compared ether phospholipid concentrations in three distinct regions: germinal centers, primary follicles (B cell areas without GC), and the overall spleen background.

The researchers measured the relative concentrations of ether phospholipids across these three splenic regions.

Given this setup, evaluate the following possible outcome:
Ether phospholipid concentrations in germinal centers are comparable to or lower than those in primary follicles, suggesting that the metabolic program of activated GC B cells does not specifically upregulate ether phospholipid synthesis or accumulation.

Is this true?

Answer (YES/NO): NO